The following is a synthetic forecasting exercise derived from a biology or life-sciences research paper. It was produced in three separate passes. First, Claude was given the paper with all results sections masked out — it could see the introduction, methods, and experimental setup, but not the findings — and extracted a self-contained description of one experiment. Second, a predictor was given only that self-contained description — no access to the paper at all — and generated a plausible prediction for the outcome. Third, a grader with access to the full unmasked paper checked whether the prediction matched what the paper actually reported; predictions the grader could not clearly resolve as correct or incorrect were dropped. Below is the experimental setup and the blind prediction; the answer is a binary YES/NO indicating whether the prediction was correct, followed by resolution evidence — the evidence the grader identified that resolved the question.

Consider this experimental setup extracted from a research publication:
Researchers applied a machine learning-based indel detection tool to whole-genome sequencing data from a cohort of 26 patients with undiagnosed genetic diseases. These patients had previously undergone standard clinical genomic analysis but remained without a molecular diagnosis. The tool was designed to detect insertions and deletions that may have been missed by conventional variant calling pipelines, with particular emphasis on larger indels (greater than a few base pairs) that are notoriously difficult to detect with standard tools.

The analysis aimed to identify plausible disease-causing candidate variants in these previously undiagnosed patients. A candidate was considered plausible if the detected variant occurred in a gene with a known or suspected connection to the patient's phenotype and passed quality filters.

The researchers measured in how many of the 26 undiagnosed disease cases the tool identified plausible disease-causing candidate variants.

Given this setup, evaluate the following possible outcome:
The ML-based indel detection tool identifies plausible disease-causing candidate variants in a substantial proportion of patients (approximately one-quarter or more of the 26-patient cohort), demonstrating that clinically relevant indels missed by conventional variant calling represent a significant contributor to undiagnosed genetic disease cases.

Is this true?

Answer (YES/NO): YES